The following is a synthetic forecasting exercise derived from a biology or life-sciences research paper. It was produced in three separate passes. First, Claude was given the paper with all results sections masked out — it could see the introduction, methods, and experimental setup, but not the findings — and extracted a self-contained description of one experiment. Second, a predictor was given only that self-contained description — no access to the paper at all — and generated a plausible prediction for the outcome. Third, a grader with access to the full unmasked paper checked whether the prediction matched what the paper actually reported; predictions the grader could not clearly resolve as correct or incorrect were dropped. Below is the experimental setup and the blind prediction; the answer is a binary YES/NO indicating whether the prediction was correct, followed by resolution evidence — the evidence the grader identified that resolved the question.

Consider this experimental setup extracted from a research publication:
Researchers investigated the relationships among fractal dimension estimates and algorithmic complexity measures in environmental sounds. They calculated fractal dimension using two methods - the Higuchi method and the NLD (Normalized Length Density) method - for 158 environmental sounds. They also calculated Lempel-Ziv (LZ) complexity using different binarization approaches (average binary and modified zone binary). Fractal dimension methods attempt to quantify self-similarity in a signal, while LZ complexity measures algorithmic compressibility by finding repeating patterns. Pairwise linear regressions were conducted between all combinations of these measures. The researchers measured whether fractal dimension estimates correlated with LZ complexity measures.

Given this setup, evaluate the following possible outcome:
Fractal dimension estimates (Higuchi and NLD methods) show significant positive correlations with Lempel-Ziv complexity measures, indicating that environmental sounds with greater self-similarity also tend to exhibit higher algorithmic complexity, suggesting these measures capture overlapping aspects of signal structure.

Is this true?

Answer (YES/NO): YES